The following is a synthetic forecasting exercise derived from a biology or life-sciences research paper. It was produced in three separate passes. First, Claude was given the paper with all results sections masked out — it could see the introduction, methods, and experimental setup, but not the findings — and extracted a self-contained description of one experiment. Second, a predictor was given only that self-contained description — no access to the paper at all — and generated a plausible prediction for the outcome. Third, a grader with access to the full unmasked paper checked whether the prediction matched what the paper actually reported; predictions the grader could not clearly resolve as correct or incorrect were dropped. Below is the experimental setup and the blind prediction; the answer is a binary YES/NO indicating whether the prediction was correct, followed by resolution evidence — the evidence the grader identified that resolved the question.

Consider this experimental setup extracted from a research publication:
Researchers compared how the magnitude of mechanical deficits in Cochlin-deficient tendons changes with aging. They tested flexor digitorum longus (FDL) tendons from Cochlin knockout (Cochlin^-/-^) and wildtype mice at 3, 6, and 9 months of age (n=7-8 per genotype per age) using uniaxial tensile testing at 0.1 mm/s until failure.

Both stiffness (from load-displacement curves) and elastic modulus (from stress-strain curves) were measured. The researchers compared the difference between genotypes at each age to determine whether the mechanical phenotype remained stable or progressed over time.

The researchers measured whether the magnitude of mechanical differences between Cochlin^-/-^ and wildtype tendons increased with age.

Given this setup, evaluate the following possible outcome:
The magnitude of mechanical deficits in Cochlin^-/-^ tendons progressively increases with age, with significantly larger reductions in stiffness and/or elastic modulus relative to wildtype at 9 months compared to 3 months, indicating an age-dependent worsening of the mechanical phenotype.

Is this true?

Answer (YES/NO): NO